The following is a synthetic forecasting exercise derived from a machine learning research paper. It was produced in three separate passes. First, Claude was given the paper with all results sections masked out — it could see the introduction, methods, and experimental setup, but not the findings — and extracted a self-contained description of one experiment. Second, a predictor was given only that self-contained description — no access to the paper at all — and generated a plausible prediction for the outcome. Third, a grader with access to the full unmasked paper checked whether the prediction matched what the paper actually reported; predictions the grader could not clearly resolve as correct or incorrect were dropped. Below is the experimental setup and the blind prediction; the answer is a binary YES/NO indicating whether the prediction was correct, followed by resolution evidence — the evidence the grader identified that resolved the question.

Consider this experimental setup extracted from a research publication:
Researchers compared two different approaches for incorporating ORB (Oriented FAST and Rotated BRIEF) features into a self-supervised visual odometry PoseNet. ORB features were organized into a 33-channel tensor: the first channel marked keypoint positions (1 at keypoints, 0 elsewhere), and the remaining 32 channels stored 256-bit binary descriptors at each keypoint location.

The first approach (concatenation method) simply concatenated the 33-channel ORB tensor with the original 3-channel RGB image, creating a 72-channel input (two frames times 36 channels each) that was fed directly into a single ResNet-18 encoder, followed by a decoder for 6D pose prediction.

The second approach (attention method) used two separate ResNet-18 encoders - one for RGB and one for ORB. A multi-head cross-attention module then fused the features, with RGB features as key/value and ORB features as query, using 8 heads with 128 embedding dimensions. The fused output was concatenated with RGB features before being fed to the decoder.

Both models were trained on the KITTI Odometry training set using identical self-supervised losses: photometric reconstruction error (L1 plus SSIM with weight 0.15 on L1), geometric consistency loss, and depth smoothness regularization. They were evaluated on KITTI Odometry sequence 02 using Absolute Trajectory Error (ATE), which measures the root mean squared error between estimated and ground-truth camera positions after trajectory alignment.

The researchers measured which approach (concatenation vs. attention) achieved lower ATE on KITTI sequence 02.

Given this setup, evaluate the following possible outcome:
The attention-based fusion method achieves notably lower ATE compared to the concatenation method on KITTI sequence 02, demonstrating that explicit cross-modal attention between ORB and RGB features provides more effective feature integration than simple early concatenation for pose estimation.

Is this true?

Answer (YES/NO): YES